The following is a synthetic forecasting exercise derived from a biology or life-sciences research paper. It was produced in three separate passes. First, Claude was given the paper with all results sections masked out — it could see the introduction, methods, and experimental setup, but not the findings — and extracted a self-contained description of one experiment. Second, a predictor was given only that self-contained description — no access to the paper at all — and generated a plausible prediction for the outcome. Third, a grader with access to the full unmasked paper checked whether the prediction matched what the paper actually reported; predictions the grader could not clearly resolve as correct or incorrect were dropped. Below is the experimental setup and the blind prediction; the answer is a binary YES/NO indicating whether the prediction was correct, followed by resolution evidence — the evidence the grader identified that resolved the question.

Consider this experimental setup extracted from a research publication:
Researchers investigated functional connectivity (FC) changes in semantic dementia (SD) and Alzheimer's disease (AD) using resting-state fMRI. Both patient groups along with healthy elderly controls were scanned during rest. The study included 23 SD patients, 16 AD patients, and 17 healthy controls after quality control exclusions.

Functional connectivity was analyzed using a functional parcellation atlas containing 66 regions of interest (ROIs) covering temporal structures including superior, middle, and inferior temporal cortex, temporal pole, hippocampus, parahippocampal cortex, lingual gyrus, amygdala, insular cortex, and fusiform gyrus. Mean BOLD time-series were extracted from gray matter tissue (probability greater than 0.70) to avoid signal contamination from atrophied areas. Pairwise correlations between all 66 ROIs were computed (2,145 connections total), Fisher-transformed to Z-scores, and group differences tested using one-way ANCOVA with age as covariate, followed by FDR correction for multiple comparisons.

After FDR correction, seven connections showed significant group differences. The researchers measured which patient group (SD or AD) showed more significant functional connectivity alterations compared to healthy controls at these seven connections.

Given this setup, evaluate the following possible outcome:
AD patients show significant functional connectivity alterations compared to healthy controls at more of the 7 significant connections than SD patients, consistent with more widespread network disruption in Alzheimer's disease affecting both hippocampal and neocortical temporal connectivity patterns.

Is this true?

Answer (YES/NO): NO